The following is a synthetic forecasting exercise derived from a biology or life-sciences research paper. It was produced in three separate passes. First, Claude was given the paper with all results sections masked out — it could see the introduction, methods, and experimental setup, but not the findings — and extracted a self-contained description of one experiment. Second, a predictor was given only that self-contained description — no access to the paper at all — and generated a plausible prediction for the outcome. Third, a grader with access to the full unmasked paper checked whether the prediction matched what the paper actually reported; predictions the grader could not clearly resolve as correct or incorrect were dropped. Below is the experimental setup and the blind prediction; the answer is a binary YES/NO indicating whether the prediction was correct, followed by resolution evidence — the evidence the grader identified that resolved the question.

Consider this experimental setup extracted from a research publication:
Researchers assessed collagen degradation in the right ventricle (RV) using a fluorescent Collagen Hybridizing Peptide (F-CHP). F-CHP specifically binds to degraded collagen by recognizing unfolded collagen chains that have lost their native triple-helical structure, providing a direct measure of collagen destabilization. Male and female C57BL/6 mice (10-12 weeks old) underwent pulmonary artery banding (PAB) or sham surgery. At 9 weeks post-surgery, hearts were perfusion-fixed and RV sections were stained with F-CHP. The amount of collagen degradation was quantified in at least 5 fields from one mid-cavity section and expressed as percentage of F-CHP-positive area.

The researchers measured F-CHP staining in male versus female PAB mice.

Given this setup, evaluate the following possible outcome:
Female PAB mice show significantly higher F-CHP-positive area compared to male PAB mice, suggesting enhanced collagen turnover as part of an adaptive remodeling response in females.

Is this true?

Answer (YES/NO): NO